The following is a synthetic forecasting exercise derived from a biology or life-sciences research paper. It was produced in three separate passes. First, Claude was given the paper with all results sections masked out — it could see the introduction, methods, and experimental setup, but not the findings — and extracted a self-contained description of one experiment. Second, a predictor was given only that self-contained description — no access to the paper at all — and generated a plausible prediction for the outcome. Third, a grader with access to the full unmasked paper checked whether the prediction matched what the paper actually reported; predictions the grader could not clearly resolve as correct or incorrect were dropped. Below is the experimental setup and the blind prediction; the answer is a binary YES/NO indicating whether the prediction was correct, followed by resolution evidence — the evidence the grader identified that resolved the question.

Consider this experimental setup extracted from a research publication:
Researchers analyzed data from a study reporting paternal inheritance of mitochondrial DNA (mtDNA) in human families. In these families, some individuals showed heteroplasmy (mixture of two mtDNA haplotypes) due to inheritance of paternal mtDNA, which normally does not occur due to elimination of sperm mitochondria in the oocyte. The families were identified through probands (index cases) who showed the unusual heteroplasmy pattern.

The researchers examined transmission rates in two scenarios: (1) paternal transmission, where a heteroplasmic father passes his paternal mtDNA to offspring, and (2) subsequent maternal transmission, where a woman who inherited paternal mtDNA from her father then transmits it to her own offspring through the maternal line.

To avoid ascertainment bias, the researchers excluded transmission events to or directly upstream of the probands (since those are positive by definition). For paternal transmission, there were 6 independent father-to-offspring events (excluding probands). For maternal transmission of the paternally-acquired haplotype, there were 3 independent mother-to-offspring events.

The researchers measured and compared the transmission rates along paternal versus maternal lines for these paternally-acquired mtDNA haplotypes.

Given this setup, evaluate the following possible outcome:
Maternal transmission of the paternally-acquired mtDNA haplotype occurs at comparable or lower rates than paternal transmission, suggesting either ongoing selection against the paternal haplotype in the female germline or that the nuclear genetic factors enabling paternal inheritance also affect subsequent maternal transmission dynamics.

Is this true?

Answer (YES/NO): NO